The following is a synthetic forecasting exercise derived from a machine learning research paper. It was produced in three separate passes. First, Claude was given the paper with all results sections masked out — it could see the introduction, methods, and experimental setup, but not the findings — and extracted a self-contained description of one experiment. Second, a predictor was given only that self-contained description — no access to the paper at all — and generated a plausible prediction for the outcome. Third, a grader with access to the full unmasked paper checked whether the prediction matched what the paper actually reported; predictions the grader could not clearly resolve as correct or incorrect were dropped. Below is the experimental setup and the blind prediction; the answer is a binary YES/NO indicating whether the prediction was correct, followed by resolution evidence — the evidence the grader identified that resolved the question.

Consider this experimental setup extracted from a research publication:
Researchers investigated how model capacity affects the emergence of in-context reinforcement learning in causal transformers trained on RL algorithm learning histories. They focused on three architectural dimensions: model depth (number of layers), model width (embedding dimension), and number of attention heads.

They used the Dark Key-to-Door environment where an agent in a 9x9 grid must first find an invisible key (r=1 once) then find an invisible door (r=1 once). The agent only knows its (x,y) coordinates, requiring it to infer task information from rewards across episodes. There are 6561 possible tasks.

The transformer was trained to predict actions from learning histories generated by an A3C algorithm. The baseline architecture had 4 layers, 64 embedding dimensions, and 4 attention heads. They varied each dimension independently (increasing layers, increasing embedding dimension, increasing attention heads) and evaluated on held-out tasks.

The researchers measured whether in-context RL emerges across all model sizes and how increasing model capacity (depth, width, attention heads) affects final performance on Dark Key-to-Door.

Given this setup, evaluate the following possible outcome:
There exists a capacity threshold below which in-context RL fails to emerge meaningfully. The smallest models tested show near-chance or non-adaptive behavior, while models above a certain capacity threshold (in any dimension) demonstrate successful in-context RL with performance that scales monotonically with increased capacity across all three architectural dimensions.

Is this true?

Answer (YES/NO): NO